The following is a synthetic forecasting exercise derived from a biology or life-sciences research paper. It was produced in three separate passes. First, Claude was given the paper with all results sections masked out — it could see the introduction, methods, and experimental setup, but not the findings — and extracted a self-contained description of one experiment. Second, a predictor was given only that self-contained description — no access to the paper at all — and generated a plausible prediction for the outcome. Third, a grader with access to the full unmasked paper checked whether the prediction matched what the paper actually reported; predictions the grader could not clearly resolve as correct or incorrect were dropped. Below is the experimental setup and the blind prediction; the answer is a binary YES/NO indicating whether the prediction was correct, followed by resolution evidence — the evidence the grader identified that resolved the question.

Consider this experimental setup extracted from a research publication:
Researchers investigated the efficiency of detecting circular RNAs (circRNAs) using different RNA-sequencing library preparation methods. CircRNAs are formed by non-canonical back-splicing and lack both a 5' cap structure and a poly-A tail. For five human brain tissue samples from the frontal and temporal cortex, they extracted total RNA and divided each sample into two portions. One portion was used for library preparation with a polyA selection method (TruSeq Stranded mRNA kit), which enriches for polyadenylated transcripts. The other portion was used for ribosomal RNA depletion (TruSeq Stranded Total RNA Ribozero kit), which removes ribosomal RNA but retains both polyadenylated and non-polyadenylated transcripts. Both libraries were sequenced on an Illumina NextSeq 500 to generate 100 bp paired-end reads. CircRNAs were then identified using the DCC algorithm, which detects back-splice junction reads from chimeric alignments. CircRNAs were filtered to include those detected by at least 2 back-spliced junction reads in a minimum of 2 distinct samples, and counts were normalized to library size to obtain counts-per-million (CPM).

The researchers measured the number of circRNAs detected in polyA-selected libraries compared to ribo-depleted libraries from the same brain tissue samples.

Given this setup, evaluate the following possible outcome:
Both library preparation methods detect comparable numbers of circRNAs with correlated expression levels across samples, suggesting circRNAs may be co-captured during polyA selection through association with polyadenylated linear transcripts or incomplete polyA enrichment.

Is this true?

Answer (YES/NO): NO